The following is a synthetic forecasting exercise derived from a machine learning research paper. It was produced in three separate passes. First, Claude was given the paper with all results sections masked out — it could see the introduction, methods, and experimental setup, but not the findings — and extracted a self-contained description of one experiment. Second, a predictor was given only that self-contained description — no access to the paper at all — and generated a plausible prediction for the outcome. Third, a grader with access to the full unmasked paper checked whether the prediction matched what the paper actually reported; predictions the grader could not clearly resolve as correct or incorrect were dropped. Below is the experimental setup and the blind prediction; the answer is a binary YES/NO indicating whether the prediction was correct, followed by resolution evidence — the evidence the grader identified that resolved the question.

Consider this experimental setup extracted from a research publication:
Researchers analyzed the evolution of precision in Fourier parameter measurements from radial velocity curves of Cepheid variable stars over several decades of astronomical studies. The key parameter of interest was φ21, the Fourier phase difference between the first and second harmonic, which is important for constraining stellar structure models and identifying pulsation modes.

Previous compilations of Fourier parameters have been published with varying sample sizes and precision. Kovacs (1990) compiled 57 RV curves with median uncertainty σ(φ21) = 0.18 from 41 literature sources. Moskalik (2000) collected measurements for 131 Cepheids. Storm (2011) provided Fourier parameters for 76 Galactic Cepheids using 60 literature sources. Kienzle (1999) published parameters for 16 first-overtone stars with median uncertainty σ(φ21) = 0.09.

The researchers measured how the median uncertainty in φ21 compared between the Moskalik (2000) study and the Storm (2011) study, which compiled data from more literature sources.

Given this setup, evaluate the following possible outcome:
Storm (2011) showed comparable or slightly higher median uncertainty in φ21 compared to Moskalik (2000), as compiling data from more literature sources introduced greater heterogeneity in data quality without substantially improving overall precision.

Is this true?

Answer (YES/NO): NO